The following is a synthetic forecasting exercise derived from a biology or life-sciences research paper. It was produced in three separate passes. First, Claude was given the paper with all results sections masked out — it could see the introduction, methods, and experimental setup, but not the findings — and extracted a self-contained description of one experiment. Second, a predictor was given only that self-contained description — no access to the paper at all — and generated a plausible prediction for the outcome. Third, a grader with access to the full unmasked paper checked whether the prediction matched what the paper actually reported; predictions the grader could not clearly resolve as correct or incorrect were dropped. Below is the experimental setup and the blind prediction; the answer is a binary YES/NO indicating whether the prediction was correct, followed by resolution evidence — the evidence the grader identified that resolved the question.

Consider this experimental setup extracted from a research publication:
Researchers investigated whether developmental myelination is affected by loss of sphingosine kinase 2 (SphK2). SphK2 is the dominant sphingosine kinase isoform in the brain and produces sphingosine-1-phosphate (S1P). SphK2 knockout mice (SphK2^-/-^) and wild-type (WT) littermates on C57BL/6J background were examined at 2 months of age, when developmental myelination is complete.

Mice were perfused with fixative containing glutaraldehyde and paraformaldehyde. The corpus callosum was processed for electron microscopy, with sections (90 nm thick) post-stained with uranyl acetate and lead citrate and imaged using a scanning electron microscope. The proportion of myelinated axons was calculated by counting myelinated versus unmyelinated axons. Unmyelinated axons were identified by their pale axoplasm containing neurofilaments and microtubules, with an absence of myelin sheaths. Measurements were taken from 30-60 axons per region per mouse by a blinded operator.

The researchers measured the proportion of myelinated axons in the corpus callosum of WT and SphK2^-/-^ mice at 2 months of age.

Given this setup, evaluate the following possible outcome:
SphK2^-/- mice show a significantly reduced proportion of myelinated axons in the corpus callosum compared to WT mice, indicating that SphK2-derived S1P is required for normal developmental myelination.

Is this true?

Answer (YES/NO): NO